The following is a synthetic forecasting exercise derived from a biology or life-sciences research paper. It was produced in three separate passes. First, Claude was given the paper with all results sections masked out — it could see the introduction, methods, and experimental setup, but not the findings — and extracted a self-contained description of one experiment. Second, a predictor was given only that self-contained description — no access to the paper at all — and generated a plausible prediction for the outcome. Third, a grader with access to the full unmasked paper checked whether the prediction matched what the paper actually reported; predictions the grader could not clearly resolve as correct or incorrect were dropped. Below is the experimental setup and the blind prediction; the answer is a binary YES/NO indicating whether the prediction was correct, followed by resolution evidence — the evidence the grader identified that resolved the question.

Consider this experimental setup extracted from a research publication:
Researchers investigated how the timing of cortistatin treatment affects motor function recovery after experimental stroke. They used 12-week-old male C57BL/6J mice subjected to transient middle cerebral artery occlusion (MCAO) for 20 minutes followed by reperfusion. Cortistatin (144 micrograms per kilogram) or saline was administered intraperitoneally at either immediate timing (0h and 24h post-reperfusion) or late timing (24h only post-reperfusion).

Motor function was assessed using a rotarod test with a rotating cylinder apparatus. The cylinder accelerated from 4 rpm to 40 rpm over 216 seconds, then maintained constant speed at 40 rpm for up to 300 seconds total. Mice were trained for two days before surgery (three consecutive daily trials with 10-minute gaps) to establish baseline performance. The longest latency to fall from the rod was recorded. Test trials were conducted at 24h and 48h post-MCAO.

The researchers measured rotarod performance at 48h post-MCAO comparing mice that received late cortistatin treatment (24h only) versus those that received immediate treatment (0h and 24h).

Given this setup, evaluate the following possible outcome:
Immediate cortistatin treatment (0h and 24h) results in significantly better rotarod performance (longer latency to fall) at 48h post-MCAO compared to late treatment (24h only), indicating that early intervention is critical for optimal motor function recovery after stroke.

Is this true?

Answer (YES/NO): NO